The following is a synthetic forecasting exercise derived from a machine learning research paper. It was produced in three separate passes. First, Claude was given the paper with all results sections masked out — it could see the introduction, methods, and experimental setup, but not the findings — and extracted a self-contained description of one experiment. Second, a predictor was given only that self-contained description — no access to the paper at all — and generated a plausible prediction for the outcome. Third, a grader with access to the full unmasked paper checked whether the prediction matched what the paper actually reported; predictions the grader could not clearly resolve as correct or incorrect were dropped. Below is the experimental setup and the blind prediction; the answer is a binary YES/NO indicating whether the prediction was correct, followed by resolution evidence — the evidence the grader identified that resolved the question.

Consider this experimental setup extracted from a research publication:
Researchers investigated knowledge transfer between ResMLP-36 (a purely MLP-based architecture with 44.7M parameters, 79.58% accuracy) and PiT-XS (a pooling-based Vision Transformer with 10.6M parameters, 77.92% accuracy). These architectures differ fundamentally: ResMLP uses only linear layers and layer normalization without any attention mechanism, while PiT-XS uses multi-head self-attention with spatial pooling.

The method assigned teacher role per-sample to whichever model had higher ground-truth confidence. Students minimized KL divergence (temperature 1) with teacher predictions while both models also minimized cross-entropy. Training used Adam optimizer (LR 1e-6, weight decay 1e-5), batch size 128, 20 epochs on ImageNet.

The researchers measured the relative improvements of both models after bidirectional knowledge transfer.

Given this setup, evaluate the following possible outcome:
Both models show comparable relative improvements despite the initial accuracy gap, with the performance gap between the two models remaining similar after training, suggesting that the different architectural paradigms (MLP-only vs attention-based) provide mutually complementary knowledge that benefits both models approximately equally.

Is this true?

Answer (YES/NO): NO